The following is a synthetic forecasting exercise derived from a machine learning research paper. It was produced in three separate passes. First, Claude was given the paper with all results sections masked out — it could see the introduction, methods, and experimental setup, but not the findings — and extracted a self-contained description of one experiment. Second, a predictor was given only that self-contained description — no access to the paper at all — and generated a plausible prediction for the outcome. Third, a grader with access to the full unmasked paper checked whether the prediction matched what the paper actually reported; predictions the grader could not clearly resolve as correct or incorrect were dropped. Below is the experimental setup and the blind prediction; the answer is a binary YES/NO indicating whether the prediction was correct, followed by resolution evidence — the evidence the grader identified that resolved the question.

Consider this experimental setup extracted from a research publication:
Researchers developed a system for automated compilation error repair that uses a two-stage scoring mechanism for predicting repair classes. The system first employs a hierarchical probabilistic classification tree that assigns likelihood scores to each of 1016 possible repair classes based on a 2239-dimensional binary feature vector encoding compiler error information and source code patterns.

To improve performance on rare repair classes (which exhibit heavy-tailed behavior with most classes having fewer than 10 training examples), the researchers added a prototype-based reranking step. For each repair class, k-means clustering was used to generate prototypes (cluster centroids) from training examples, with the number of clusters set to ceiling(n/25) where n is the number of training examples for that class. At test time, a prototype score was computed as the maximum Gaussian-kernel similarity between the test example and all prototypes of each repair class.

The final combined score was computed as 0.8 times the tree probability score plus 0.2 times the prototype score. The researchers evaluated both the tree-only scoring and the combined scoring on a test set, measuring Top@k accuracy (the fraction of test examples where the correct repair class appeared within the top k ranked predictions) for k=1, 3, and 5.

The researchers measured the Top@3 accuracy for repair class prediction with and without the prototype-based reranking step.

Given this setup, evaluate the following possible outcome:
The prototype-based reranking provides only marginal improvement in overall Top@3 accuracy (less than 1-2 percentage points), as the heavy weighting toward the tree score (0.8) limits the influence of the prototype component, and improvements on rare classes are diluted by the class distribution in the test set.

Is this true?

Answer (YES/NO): NO